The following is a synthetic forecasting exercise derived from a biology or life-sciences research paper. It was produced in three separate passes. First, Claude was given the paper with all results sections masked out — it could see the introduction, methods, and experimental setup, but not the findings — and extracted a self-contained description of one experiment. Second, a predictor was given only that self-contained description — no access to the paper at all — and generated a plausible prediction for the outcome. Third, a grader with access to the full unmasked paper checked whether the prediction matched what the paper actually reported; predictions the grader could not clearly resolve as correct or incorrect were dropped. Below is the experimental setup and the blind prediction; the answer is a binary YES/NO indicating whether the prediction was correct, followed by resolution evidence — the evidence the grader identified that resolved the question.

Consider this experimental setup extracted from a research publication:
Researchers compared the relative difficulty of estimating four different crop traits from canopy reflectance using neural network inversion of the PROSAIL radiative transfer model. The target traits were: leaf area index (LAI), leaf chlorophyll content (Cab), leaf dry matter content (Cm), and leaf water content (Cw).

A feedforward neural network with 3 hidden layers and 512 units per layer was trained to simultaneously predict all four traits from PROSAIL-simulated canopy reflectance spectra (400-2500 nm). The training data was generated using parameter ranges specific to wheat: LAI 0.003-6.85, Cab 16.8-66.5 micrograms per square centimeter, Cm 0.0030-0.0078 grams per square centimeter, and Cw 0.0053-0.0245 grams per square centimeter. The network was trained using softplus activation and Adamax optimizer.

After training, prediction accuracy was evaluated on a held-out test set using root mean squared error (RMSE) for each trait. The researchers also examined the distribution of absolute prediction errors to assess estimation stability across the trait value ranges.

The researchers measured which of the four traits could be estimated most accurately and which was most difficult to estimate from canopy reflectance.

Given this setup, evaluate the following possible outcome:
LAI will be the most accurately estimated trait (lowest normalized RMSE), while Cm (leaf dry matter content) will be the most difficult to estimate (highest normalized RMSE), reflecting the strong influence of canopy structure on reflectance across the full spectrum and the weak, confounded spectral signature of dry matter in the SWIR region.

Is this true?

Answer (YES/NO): YES